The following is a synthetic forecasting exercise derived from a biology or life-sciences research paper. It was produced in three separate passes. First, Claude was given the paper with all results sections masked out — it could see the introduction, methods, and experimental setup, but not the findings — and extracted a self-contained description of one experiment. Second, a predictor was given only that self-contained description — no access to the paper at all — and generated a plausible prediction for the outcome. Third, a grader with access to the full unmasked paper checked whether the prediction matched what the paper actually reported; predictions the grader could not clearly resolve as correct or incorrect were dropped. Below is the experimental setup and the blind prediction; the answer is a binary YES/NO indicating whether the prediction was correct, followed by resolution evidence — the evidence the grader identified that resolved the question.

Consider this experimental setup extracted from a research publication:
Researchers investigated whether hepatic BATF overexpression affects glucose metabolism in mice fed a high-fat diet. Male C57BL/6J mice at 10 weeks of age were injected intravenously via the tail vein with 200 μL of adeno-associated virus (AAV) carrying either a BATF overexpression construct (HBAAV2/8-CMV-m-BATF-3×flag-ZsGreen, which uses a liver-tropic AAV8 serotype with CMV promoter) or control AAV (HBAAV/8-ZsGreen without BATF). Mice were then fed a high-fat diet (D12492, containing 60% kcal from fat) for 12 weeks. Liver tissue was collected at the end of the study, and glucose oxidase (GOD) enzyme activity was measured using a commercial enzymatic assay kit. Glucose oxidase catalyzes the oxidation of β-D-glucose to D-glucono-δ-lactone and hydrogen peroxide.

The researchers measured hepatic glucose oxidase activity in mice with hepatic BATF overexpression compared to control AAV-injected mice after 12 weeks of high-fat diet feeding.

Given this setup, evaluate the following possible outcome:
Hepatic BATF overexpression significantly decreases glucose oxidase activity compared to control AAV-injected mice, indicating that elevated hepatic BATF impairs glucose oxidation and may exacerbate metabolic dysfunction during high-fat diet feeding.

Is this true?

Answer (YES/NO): NO